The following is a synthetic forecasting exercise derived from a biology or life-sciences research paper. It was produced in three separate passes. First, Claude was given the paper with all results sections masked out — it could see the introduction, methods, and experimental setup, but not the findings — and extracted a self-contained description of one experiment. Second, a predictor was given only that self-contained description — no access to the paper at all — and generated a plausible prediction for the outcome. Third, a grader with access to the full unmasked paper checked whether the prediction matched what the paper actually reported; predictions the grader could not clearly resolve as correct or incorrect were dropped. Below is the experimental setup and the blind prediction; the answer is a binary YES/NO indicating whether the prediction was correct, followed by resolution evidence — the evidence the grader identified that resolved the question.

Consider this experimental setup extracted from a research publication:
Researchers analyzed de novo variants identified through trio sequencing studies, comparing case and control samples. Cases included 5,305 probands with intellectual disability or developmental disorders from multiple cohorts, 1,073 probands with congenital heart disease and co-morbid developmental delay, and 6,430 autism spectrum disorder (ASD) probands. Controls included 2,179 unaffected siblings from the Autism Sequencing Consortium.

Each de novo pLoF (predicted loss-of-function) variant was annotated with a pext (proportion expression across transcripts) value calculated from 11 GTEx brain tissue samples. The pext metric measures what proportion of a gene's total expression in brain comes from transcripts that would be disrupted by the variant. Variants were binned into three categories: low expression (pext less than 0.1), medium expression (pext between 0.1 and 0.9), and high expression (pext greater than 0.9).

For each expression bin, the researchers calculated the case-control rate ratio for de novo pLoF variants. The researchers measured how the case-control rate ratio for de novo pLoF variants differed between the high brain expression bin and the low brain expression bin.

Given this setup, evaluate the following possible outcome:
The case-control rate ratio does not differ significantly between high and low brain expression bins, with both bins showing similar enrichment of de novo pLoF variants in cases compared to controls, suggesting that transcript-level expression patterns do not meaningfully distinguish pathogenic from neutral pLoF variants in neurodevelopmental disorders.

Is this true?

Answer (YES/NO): NO